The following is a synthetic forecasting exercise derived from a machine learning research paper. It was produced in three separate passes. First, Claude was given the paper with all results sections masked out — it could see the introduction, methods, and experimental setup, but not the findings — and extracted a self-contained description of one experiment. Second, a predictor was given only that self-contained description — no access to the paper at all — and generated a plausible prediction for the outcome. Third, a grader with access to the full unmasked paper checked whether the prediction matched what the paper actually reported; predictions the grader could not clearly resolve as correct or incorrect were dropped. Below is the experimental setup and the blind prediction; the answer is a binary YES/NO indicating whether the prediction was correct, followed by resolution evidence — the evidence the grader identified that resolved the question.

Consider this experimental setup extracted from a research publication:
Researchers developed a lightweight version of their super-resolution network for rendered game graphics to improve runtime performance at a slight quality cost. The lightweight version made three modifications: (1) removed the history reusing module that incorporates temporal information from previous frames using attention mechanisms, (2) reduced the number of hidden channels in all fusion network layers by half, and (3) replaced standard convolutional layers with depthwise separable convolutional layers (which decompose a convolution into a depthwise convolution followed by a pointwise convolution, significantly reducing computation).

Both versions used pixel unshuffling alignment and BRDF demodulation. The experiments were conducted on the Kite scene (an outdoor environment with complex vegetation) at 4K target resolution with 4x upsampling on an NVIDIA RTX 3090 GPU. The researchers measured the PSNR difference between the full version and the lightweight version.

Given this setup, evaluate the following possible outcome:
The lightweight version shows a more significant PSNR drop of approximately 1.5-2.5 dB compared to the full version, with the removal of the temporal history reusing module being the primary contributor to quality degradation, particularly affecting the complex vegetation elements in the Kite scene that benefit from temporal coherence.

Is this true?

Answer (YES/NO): NO